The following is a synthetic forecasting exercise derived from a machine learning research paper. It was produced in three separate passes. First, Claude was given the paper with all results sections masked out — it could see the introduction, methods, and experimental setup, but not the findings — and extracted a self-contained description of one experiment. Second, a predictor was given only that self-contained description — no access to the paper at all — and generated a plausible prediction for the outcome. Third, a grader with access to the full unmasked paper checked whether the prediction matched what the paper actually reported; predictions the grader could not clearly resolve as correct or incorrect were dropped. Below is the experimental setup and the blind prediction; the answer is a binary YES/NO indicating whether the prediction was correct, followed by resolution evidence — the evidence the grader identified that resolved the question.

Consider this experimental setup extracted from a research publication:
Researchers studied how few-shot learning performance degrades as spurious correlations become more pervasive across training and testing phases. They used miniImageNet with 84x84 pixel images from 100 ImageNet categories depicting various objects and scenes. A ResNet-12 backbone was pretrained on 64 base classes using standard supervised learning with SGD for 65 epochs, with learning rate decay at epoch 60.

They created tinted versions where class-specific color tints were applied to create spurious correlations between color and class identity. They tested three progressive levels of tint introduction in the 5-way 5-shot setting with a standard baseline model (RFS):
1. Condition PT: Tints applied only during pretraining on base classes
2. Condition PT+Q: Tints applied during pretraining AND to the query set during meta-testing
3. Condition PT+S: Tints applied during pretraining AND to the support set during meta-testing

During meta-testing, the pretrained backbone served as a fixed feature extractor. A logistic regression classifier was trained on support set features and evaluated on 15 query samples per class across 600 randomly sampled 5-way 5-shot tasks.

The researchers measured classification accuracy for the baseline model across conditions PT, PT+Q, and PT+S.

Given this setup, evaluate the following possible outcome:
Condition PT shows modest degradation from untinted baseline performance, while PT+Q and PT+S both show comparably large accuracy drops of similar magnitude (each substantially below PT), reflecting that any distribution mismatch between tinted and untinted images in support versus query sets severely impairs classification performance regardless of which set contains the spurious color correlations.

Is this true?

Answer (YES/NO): NO